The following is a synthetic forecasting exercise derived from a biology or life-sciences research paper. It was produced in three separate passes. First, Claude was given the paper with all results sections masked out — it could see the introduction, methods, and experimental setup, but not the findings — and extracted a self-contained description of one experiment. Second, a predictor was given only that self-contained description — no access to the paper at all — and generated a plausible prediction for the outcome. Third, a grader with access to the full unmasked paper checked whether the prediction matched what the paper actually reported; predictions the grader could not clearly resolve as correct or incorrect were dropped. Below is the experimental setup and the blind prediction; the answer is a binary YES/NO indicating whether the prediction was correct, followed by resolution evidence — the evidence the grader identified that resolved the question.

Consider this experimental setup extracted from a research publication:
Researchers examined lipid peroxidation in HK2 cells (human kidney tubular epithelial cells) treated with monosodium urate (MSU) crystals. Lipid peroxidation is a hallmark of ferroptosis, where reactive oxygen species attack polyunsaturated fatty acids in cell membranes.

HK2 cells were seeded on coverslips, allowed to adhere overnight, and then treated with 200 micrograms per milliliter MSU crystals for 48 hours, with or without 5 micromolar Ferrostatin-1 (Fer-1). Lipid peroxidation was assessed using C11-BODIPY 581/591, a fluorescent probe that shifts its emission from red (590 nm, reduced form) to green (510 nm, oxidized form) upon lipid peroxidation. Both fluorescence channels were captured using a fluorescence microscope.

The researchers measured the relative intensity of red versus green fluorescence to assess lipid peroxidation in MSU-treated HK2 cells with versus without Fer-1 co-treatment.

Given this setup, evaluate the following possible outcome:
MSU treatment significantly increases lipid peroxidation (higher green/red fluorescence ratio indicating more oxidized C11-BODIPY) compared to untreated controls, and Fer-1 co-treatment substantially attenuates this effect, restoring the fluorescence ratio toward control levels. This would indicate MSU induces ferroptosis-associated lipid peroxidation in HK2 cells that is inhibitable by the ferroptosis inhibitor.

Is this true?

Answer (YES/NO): YES